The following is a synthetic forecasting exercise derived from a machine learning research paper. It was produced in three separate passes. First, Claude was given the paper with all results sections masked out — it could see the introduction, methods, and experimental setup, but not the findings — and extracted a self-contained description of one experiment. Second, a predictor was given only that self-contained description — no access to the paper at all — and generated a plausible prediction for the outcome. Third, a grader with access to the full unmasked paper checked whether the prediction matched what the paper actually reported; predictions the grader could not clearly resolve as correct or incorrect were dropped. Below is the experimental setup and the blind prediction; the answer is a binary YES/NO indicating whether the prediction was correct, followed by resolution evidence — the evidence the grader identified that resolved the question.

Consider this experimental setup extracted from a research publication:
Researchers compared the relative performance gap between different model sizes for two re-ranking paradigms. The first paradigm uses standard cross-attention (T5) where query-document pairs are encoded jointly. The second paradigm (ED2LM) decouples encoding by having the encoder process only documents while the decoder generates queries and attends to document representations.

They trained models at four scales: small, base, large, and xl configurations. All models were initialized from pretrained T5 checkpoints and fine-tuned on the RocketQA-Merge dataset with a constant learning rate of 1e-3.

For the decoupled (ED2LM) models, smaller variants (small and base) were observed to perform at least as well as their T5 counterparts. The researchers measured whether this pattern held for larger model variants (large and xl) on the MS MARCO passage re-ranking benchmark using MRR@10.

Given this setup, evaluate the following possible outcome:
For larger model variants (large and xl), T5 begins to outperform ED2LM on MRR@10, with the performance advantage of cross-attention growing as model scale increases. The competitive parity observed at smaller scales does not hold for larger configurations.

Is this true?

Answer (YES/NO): NO